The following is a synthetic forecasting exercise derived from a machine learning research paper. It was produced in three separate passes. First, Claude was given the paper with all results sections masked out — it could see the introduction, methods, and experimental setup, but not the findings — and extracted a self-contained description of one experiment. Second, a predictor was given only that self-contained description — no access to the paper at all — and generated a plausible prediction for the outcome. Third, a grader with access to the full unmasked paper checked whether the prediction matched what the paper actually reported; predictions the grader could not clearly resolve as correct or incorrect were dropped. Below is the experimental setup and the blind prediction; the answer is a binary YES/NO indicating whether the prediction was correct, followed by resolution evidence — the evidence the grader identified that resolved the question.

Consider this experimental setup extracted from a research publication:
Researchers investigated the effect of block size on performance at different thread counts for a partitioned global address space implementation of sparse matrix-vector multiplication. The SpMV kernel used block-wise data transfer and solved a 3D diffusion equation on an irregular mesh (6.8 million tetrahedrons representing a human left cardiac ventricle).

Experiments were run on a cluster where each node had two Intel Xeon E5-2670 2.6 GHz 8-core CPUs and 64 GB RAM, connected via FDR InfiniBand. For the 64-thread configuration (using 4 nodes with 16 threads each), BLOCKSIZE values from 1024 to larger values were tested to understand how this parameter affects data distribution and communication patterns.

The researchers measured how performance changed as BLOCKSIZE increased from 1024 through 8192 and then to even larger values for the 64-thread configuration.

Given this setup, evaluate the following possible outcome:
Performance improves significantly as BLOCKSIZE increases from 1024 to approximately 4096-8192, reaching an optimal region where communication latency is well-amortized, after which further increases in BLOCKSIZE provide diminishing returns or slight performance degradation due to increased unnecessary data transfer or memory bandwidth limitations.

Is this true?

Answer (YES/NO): YES